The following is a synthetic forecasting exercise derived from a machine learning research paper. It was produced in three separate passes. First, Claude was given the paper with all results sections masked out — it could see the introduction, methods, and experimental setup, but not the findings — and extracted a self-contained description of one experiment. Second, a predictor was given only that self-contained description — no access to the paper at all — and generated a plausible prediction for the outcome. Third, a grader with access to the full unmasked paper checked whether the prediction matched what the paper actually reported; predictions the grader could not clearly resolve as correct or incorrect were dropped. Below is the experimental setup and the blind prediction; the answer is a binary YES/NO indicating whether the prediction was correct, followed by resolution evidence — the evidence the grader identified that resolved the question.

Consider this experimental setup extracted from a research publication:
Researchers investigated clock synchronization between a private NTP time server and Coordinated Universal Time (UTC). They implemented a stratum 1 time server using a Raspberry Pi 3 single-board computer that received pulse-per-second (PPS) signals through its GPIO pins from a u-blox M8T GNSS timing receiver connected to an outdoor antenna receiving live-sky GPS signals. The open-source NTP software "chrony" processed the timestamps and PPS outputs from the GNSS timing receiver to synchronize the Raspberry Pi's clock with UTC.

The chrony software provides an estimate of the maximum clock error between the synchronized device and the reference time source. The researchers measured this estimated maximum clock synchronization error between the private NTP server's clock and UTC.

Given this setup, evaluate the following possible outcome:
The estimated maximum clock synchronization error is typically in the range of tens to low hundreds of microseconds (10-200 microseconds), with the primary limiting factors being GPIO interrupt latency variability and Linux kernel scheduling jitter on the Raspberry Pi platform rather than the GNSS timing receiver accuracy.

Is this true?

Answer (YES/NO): NO